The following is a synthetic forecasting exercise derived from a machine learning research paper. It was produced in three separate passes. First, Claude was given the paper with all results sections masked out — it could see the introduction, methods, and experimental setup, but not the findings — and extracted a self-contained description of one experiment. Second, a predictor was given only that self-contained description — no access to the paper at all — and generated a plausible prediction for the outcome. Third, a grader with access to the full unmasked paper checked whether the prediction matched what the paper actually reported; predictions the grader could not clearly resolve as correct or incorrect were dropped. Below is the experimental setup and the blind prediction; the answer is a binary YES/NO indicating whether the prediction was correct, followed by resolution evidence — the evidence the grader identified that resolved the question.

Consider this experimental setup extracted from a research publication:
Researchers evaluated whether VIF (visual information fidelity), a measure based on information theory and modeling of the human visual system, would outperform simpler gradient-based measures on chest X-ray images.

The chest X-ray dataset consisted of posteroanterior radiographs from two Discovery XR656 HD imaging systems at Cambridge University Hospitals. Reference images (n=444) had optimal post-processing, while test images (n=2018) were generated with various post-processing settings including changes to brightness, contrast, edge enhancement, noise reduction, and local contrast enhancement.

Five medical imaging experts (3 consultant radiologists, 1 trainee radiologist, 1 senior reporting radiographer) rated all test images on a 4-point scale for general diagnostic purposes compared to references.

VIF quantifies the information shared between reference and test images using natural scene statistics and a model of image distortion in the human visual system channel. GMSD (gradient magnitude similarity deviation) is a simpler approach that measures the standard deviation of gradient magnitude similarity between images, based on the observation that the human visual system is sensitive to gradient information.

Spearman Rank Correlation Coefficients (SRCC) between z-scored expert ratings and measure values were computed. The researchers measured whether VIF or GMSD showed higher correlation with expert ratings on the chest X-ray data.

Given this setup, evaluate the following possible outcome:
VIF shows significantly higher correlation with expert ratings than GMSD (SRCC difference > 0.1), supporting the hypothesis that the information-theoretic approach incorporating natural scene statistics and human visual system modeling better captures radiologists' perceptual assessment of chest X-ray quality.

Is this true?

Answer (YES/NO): NO